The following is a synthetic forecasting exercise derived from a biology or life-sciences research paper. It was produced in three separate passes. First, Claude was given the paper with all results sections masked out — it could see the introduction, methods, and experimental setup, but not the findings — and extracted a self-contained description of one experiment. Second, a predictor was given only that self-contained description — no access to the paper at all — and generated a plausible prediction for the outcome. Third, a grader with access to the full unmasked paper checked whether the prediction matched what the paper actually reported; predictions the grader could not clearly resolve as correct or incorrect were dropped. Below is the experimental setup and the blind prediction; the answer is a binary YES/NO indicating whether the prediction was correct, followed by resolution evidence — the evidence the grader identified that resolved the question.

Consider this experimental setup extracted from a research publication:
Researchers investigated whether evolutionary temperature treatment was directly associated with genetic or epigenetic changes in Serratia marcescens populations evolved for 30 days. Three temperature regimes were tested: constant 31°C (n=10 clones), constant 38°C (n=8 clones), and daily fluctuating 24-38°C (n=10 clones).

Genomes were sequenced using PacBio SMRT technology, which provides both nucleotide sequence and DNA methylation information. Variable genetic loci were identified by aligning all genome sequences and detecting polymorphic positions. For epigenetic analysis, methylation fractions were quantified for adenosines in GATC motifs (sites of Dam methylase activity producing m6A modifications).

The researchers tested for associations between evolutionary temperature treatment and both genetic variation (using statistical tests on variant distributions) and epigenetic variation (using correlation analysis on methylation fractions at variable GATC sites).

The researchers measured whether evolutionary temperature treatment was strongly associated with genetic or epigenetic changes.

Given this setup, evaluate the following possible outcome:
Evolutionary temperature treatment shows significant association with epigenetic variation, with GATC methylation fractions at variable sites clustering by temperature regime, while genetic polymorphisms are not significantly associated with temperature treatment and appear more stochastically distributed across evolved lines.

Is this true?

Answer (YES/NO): NO